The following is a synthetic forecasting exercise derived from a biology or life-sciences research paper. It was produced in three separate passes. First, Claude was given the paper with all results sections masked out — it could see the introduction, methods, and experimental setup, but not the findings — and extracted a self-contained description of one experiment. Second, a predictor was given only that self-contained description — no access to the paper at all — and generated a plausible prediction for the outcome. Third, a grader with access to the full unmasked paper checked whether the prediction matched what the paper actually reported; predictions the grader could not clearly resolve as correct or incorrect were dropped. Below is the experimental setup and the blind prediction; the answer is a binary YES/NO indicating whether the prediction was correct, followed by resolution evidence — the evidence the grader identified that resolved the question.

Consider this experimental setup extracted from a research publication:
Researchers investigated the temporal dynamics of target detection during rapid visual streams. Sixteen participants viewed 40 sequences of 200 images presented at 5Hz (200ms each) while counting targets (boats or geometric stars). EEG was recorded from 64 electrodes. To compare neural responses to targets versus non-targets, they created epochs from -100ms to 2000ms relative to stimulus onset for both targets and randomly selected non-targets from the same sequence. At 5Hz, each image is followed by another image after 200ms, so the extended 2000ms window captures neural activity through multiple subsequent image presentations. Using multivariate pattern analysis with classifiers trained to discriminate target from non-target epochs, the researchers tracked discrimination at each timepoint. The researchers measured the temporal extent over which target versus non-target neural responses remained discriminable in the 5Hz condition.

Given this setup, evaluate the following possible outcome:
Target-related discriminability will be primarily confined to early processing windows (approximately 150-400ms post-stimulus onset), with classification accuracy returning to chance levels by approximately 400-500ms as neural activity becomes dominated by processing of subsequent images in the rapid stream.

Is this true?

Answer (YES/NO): NO